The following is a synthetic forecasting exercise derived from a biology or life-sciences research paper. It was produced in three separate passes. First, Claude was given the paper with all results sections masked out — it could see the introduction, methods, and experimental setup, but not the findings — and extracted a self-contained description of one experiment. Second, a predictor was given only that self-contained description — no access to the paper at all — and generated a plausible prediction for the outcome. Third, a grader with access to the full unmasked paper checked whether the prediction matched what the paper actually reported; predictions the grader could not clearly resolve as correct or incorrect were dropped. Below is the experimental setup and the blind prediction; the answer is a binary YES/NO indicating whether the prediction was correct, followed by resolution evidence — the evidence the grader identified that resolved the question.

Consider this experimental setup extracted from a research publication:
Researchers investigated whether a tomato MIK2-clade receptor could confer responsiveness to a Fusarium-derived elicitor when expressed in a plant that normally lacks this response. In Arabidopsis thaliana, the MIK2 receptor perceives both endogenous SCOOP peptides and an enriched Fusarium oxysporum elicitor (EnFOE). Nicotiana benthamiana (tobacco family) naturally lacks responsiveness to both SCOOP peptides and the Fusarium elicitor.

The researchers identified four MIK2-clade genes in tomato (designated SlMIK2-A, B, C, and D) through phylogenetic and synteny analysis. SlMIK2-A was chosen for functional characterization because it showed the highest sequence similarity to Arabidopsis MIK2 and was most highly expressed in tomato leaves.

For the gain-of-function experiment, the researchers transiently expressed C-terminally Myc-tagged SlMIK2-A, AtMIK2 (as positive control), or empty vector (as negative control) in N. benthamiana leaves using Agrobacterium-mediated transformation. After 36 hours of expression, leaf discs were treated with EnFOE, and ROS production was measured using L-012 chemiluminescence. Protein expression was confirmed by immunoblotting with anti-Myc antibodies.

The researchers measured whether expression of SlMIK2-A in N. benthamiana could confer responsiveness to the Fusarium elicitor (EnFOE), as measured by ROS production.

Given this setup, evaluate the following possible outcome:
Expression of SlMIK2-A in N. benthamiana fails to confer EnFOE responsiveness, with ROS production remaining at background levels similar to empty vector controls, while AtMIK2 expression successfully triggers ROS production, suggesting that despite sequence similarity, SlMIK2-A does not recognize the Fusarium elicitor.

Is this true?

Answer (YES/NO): NO